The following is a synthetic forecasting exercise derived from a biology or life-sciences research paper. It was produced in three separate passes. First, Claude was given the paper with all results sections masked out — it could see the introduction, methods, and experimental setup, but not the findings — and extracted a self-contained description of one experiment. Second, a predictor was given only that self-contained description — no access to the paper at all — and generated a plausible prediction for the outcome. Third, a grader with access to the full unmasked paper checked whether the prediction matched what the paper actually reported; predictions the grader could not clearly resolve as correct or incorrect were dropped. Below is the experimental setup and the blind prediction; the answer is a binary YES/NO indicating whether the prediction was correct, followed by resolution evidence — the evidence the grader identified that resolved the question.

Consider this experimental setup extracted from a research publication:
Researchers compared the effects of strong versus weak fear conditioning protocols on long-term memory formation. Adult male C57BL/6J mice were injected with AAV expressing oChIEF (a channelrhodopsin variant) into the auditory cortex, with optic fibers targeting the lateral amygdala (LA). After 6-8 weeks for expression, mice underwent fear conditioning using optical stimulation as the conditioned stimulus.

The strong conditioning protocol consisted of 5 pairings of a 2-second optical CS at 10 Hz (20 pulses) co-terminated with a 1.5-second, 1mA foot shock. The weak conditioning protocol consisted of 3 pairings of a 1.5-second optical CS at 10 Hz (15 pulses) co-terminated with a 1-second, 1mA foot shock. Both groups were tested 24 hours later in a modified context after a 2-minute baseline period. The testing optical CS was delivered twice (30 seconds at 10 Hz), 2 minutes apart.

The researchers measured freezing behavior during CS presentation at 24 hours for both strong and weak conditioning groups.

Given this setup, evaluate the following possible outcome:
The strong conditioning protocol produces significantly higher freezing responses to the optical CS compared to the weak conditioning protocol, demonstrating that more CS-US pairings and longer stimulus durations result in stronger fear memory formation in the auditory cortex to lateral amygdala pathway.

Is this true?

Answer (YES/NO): NO